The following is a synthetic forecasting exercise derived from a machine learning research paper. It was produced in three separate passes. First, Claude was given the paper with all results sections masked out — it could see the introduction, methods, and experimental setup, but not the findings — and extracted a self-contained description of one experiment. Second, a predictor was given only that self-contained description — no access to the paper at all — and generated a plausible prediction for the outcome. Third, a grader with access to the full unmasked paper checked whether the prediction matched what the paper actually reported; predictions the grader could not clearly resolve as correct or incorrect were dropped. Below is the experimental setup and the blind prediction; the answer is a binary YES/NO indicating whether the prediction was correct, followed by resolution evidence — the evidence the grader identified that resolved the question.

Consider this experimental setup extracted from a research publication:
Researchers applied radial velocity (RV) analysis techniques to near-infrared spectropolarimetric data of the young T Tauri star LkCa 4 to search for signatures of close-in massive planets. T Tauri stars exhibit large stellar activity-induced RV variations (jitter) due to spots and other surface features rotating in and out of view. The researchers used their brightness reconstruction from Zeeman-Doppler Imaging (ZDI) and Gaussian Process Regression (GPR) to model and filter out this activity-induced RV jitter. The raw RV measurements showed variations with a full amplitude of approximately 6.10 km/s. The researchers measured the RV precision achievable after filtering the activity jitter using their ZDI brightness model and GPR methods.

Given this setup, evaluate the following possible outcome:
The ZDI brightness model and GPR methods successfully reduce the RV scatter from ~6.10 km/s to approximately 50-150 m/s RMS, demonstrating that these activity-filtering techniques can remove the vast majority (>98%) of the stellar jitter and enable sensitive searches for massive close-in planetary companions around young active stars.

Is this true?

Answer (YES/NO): NO